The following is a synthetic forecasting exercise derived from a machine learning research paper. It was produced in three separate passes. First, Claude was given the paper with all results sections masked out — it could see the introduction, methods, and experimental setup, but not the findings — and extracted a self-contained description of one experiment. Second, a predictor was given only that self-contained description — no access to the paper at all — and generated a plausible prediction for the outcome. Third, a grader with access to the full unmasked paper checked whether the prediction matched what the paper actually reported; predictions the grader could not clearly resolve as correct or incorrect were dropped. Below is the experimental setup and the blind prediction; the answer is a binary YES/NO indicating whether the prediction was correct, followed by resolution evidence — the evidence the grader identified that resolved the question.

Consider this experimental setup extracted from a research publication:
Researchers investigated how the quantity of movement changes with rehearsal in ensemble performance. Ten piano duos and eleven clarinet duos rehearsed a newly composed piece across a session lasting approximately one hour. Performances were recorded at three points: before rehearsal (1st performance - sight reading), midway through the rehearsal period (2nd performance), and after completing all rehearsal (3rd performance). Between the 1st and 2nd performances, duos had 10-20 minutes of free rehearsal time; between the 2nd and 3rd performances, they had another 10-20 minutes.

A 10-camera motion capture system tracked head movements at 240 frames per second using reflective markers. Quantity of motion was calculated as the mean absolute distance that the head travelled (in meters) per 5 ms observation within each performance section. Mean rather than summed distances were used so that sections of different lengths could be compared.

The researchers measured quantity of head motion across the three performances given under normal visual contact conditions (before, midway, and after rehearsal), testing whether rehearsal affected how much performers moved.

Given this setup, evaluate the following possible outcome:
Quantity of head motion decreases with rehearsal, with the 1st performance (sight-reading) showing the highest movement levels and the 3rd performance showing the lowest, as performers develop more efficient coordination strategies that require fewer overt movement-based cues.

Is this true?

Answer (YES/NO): NO